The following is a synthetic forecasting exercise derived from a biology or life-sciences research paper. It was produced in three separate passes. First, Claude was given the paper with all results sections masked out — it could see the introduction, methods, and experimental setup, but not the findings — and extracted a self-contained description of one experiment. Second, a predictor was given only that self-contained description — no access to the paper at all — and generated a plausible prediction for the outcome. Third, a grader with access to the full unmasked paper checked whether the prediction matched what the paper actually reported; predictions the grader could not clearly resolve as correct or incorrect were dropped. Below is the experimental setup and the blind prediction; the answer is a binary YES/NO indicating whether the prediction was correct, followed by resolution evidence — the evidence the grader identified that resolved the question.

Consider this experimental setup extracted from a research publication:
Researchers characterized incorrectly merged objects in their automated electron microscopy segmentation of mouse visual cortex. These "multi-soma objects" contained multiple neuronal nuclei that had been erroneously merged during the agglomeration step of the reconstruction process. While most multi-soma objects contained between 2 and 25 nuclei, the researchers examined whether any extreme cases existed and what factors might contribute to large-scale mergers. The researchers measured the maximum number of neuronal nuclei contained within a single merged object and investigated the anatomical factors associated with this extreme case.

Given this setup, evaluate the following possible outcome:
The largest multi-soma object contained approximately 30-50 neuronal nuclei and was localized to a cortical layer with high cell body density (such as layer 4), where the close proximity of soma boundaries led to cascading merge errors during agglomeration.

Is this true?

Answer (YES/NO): NO